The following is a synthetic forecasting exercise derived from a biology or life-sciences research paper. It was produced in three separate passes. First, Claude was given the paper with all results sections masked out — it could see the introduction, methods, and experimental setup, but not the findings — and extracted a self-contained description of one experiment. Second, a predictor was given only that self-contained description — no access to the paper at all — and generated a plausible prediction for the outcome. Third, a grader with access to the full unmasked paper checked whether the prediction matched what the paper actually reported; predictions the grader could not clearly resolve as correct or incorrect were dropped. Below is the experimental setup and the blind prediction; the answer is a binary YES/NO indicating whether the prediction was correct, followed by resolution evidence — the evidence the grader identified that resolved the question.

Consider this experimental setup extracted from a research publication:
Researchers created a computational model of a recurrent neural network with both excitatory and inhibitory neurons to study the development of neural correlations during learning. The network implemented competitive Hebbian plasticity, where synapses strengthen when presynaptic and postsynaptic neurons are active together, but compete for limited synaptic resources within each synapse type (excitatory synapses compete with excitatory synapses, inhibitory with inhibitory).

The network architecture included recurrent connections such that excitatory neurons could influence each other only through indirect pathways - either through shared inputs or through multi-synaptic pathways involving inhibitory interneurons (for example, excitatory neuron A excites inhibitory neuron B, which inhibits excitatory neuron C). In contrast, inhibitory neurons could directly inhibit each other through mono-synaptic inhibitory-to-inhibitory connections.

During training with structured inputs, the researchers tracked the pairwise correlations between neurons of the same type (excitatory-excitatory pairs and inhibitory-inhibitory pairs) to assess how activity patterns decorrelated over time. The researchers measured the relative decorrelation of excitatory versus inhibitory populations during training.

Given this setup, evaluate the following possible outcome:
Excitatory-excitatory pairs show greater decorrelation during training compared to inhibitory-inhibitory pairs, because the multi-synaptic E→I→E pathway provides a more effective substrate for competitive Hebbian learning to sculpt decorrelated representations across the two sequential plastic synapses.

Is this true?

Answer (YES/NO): NO